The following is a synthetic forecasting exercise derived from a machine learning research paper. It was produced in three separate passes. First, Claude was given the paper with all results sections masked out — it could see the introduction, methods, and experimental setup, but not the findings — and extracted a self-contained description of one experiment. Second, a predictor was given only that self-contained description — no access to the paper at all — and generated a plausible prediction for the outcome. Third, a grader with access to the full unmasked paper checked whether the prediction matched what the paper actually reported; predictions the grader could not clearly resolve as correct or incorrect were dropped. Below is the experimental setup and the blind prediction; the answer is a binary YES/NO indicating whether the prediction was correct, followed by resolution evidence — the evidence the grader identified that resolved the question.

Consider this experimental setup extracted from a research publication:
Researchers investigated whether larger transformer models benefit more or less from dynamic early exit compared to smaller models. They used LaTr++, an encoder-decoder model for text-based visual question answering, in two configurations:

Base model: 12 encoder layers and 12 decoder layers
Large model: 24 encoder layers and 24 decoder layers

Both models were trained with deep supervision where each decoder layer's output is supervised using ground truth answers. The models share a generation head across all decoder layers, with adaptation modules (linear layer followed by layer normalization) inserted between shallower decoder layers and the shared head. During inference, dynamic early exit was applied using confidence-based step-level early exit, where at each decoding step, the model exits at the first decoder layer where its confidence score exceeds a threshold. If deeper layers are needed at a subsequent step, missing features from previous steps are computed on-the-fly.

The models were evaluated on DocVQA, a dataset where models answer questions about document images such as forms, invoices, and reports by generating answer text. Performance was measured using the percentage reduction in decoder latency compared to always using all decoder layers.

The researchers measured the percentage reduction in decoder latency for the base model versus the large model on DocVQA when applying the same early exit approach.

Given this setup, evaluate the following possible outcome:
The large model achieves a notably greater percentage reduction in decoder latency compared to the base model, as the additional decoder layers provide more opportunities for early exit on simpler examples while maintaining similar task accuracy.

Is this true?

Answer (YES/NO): YES